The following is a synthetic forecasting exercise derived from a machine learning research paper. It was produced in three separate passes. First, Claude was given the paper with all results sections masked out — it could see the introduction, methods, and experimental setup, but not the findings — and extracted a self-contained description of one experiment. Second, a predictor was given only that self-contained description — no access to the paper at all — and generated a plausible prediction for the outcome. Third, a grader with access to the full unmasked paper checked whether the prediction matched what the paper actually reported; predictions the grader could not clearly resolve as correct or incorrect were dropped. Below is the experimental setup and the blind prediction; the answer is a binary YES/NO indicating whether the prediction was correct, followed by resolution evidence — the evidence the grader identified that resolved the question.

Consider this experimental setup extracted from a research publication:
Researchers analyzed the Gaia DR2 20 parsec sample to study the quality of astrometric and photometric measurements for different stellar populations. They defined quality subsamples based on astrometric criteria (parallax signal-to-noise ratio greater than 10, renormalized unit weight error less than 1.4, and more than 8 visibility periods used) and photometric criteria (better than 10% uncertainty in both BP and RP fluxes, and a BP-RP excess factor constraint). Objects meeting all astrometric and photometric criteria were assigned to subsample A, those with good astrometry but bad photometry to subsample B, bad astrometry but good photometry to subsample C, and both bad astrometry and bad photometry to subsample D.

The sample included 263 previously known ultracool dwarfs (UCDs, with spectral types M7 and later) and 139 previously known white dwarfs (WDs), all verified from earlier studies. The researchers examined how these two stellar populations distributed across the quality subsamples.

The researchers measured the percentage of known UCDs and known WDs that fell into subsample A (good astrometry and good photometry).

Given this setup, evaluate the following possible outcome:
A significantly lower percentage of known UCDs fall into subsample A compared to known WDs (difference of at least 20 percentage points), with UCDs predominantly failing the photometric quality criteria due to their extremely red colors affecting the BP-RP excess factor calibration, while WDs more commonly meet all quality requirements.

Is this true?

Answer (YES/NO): YES